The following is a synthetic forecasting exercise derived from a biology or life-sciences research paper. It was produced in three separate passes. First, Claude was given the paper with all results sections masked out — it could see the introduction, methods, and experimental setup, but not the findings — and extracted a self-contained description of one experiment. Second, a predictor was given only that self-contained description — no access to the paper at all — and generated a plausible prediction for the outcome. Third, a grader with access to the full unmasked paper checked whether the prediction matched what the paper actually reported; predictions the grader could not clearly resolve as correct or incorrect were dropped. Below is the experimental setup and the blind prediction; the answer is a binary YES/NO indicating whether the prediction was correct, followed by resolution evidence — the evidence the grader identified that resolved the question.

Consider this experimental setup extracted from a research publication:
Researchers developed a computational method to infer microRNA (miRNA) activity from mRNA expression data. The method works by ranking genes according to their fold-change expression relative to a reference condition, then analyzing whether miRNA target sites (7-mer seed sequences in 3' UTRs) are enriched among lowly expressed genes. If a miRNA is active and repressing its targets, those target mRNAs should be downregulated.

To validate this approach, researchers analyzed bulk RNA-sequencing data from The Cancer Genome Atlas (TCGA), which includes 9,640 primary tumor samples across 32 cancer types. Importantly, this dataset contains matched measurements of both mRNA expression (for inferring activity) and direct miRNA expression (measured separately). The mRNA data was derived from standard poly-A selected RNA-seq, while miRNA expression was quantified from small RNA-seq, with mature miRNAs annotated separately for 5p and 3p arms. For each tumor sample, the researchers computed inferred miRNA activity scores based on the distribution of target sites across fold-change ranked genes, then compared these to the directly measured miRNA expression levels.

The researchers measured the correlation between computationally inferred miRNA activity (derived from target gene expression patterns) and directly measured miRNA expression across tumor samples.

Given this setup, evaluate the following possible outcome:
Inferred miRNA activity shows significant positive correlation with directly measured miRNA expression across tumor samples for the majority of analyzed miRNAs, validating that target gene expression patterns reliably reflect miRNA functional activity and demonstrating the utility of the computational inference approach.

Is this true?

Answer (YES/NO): NO